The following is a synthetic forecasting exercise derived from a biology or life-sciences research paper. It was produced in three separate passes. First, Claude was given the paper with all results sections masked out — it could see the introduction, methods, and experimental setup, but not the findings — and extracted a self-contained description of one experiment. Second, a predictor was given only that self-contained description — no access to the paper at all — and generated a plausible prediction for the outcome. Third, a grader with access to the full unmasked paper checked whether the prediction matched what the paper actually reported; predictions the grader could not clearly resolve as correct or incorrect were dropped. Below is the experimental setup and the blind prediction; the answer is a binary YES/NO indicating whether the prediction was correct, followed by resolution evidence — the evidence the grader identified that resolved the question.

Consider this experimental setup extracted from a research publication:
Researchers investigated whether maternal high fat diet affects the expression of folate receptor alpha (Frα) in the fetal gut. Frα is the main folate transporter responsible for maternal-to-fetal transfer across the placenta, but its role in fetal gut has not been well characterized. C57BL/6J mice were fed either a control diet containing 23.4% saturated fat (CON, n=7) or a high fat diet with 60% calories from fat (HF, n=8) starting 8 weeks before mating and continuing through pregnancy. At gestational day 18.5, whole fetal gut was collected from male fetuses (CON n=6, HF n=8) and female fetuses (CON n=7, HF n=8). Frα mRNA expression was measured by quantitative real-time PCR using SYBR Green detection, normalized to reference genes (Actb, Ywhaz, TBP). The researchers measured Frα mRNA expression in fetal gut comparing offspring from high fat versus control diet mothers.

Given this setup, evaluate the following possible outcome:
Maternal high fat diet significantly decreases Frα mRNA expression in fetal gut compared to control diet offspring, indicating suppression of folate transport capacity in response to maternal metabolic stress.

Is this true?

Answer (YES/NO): NO